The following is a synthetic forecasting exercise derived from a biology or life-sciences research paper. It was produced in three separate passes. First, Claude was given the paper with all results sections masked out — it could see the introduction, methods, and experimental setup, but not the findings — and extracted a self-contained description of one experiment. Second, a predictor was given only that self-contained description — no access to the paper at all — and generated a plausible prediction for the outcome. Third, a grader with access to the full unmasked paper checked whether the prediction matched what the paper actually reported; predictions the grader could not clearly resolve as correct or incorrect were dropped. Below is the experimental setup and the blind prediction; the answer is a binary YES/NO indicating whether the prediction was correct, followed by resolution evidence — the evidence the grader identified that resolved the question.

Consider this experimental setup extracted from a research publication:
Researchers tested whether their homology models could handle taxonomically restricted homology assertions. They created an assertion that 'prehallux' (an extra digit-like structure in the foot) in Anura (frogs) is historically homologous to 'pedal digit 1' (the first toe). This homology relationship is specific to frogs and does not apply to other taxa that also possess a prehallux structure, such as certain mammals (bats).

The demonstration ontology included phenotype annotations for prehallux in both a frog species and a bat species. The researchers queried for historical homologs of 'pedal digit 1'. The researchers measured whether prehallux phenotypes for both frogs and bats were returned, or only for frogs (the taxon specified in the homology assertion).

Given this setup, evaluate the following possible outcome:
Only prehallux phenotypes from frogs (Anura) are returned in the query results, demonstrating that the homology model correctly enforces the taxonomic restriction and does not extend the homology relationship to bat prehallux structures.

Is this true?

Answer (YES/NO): YES